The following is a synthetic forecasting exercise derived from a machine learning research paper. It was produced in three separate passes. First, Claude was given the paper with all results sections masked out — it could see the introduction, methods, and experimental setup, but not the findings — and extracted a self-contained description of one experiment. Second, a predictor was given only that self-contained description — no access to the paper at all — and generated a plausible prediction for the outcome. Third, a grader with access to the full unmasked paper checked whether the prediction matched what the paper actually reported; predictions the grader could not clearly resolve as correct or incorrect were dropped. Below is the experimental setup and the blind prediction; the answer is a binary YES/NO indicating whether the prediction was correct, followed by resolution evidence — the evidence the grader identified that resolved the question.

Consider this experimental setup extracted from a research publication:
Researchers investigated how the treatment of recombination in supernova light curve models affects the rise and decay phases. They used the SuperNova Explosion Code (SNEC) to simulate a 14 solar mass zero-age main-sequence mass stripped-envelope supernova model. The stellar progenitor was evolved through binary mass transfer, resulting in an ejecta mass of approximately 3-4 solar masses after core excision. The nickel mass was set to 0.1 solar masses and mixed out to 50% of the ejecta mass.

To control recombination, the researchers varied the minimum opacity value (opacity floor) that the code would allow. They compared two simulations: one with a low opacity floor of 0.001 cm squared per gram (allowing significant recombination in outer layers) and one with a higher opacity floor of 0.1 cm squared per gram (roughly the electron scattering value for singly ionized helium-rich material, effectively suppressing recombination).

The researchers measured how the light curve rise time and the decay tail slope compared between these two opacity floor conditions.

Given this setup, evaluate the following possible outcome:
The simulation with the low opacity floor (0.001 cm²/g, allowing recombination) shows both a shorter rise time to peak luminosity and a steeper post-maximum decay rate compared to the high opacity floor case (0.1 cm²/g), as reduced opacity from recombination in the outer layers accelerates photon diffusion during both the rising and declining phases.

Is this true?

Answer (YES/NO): NO